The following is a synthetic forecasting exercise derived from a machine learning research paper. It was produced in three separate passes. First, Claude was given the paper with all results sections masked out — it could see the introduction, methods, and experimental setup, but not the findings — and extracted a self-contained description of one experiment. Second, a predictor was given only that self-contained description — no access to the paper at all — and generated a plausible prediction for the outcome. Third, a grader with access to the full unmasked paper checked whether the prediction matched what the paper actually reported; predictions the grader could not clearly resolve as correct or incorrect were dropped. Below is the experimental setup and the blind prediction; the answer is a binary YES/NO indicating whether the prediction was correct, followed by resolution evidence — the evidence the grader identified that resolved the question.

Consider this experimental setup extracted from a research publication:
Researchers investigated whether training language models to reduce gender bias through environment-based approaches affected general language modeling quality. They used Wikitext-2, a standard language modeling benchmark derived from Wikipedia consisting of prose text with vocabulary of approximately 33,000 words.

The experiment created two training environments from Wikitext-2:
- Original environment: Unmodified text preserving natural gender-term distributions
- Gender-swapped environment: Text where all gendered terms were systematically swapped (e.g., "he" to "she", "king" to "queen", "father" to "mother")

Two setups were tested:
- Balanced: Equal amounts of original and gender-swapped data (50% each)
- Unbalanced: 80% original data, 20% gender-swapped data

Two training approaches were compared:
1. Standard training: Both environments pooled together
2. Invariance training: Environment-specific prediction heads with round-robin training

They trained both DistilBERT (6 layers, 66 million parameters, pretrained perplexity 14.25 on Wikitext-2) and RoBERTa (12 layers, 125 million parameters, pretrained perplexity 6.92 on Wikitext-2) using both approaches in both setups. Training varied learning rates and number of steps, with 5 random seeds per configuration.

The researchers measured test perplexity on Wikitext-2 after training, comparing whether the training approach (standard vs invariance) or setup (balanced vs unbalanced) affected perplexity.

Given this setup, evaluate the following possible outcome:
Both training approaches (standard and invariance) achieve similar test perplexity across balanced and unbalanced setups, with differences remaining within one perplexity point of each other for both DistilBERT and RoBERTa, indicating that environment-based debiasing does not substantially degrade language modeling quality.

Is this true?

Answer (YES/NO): YES